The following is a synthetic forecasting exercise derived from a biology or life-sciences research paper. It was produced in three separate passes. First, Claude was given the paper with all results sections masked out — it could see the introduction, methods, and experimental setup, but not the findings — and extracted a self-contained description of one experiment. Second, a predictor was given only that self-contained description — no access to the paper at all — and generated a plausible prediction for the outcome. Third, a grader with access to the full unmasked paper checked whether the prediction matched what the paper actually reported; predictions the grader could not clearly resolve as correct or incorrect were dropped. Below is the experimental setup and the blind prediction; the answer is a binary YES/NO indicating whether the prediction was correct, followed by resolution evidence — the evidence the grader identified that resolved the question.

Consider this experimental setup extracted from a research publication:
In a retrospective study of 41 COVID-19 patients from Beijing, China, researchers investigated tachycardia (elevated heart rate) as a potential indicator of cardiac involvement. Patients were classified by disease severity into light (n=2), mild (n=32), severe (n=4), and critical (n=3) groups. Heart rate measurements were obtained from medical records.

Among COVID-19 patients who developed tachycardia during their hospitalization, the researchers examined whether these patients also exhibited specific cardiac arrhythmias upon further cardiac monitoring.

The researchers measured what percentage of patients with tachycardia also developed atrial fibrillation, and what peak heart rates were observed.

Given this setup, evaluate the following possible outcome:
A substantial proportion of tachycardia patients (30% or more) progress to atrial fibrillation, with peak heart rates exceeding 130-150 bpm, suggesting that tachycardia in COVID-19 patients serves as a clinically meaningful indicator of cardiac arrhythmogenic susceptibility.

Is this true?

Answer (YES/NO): NO